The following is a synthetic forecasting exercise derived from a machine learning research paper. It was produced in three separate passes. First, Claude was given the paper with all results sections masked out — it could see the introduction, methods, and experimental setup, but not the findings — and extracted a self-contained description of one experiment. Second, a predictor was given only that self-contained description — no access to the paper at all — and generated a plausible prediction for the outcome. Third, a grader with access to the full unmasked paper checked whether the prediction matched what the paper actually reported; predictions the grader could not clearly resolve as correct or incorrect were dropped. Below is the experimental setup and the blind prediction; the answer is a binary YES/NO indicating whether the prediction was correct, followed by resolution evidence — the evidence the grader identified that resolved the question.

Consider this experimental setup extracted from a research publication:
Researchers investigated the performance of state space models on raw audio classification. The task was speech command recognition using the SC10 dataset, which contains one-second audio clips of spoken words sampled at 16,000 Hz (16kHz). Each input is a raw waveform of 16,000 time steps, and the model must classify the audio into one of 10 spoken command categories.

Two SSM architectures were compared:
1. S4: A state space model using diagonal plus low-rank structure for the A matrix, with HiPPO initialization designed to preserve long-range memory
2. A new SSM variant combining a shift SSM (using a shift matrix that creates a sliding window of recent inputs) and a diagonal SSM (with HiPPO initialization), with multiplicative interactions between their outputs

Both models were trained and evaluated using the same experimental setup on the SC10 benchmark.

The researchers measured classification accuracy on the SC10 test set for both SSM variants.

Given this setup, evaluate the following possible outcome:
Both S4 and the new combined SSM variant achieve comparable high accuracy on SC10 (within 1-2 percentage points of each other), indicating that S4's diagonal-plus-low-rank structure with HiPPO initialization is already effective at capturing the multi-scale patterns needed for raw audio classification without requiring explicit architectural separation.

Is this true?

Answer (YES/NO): YES